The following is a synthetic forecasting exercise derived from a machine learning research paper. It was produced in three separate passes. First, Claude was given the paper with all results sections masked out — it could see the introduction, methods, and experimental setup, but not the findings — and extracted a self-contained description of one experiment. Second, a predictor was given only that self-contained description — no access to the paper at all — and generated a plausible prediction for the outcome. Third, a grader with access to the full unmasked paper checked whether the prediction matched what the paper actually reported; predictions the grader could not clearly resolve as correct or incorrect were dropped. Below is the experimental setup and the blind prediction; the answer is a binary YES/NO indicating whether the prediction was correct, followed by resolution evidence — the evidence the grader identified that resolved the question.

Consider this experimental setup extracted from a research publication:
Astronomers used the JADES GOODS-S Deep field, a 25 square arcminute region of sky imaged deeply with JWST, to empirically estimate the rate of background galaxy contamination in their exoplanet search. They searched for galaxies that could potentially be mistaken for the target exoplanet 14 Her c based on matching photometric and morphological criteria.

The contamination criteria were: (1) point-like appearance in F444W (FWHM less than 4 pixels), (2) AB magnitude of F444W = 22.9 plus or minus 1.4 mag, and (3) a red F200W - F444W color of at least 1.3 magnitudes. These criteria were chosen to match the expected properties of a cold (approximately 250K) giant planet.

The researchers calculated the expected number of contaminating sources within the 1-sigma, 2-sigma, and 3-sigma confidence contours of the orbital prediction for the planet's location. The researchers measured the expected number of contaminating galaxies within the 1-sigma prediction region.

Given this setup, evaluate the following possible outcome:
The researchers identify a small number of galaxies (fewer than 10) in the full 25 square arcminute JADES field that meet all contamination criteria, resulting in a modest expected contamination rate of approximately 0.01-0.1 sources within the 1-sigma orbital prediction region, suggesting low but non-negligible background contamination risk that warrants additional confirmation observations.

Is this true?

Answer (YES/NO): NO